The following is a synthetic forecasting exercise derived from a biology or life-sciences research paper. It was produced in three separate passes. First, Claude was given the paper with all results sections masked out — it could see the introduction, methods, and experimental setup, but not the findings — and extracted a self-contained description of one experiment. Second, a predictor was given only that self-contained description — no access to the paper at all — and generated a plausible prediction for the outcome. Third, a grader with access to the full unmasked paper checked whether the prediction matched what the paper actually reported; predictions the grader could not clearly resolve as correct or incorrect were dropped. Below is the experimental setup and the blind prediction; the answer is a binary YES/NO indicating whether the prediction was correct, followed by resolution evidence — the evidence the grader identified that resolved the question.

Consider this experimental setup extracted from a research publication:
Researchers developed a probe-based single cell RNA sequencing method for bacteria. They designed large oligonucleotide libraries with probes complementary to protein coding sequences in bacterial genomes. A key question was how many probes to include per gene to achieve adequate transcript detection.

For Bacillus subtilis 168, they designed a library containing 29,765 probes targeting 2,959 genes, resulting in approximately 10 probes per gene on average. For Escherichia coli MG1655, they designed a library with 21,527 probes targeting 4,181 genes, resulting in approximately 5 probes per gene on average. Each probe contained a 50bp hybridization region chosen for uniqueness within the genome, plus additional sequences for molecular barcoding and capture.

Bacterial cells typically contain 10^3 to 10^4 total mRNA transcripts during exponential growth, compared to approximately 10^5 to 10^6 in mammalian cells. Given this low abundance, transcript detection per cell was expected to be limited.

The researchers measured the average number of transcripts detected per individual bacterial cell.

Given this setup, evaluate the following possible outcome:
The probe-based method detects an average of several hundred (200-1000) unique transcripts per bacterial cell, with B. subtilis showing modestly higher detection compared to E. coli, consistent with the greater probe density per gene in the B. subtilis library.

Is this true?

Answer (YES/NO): YES